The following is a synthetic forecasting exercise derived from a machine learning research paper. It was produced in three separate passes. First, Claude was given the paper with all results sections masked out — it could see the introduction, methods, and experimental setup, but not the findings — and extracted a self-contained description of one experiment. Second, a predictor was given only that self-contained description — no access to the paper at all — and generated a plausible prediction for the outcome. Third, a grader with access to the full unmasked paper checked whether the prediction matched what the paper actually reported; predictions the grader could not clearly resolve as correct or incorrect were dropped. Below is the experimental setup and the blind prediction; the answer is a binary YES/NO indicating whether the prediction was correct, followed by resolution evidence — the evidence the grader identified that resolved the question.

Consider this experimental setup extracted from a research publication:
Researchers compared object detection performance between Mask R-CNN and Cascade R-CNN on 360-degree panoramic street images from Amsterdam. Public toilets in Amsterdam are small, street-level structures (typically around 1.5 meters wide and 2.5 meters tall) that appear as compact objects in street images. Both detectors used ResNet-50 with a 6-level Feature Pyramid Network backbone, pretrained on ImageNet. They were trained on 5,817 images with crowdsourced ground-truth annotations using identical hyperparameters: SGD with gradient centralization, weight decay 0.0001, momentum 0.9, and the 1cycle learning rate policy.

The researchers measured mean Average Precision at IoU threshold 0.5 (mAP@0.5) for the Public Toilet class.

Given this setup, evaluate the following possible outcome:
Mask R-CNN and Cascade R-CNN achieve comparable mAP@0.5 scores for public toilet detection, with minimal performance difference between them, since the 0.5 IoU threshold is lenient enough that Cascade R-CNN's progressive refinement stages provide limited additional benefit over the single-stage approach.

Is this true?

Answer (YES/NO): NO